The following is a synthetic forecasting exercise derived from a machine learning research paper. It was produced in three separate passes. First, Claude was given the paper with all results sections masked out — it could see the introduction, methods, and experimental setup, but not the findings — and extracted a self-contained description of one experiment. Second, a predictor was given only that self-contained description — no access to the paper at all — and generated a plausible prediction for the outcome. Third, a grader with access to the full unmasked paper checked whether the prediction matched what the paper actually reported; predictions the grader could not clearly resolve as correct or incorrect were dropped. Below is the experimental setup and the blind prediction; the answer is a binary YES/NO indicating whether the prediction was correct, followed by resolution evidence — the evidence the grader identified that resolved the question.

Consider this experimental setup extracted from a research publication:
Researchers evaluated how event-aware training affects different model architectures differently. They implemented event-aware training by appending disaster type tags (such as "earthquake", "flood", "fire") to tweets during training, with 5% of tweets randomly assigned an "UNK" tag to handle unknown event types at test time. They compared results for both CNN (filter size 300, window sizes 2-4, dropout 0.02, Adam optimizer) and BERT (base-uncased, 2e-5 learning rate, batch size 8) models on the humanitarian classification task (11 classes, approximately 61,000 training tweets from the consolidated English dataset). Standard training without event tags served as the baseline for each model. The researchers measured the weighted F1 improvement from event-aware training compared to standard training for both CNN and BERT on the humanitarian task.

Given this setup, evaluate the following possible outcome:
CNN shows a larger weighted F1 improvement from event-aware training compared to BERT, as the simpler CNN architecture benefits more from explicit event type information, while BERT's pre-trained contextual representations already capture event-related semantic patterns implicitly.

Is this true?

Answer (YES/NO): YES